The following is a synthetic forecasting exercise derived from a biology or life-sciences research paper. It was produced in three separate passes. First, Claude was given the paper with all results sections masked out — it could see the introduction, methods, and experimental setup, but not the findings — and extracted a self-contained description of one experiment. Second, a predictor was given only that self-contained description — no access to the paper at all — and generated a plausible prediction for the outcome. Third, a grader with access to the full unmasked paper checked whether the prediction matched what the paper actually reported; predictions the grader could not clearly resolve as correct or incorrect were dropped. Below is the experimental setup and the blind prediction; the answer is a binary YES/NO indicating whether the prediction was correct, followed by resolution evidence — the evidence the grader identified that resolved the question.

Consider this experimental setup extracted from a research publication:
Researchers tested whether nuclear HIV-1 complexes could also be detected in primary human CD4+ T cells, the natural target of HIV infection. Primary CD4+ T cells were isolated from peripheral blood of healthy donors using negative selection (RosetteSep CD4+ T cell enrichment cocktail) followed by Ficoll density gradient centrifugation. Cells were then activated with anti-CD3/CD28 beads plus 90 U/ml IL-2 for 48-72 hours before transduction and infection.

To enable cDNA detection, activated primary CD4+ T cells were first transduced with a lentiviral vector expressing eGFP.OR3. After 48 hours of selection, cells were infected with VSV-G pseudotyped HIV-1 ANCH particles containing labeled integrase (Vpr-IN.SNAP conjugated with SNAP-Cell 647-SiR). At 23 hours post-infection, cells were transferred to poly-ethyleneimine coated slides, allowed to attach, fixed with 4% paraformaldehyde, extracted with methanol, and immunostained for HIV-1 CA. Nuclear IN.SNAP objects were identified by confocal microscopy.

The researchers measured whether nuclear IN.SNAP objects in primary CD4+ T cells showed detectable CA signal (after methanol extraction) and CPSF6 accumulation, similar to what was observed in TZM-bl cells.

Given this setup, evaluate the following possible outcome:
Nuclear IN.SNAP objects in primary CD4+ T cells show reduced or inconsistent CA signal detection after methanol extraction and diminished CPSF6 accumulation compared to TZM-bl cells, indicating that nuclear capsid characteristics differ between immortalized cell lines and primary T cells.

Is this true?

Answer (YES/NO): NO